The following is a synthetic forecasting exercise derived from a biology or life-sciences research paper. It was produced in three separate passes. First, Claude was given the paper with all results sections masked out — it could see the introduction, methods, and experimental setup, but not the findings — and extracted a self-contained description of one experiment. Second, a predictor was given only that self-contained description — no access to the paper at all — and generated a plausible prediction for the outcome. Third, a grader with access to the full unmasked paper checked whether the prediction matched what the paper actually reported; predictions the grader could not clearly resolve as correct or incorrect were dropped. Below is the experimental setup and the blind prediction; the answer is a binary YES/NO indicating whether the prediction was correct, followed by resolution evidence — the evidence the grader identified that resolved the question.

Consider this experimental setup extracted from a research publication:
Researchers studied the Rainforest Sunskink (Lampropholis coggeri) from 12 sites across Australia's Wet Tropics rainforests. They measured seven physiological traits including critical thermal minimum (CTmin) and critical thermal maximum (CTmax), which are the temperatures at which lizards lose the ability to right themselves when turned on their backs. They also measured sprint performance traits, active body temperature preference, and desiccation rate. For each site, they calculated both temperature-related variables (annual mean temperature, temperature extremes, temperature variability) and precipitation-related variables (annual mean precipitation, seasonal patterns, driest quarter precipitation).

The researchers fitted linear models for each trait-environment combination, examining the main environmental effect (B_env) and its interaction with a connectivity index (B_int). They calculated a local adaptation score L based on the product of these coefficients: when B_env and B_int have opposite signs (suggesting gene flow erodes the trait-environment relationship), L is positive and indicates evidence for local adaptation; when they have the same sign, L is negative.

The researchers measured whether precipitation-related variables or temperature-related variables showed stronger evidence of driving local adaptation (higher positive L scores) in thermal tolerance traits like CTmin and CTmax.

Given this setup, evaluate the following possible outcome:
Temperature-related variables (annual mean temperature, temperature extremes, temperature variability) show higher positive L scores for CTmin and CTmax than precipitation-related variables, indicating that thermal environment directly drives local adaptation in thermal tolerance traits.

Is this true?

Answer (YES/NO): NO